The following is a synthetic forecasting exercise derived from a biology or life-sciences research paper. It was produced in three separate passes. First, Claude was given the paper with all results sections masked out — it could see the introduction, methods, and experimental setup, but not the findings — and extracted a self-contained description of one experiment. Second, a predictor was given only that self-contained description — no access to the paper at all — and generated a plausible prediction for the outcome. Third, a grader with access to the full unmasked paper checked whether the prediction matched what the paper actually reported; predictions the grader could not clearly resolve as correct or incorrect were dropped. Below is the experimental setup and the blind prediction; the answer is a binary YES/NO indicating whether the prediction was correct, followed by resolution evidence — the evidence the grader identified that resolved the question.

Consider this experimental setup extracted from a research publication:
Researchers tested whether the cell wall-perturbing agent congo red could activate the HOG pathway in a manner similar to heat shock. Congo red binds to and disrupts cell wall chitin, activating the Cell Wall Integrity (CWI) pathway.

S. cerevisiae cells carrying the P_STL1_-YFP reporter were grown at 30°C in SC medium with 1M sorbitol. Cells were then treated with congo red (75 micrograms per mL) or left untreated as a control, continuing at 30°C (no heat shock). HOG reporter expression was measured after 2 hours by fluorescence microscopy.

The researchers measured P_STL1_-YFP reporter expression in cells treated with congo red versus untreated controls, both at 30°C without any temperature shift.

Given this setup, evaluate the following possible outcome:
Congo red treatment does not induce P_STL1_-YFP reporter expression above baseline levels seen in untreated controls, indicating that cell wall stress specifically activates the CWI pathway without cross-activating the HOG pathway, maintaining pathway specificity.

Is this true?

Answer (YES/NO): NO